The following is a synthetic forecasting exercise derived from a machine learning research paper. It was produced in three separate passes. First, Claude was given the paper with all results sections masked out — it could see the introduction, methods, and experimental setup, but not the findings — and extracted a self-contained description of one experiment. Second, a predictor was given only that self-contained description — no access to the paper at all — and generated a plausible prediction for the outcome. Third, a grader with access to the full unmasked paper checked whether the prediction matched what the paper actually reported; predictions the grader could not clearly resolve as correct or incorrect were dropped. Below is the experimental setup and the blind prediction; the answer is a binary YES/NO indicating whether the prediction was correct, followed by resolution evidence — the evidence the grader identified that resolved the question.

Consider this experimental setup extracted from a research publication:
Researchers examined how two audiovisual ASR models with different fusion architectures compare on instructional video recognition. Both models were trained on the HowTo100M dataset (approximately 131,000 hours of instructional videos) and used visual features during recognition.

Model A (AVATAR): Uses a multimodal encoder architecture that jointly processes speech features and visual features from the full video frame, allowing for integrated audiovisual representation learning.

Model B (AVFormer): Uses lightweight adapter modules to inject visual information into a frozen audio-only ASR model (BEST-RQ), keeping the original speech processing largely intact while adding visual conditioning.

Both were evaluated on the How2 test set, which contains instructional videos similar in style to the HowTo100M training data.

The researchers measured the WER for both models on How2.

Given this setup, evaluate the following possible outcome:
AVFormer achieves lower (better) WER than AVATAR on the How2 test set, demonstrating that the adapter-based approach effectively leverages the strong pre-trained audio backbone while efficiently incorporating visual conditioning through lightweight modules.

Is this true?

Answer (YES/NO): NO